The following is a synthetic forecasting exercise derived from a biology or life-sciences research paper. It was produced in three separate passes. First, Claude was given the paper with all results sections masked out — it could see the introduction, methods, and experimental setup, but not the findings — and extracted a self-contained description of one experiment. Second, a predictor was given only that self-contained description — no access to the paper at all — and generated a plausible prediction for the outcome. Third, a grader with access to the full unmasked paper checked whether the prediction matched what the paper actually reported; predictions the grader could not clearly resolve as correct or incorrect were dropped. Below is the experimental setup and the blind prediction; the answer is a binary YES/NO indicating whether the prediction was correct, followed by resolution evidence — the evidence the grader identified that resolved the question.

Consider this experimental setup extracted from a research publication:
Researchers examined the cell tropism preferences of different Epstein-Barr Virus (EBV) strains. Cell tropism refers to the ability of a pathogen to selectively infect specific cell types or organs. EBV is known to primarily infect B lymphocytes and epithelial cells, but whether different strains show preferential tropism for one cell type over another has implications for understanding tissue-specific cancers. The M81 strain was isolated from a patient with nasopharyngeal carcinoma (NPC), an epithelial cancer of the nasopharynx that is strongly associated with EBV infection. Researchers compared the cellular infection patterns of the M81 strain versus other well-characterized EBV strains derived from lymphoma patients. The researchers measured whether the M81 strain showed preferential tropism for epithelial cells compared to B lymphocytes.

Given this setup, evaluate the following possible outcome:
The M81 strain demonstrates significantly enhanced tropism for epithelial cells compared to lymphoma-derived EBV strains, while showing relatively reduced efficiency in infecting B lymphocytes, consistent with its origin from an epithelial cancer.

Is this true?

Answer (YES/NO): YES